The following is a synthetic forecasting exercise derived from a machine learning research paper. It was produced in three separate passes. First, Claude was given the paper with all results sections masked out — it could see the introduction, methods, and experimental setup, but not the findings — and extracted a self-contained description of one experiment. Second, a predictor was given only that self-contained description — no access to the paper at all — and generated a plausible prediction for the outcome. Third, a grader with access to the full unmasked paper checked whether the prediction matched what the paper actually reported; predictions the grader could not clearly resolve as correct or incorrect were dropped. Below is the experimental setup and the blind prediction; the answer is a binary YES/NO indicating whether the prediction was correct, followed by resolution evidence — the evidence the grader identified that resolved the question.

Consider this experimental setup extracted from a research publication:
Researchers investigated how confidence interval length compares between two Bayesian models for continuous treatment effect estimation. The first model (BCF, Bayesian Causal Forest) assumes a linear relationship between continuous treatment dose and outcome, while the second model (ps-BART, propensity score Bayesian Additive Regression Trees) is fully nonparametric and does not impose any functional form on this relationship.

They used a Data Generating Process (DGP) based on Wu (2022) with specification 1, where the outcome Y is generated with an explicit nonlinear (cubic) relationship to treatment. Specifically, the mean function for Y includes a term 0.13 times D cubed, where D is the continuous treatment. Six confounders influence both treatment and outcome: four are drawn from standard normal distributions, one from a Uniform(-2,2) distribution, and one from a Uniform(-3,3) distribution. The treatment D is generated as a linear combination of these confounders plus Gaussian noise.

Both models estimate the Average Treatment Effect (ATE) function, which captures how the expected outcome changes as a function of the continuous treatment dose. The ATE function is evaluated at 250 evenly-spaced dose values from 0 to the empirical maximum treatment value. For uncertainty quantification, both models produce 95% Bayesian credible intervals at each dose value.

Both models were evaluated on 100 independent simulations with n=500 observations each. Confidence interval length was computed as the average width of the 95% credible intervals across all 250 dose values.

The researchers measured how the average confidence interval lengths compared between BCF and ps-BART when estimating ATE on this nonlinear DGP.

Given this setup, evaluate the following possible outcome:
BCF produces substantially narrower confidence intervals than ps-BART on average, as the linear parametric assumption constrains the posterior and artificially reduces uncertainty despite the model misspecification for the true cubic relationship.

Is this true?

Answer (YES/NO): NO